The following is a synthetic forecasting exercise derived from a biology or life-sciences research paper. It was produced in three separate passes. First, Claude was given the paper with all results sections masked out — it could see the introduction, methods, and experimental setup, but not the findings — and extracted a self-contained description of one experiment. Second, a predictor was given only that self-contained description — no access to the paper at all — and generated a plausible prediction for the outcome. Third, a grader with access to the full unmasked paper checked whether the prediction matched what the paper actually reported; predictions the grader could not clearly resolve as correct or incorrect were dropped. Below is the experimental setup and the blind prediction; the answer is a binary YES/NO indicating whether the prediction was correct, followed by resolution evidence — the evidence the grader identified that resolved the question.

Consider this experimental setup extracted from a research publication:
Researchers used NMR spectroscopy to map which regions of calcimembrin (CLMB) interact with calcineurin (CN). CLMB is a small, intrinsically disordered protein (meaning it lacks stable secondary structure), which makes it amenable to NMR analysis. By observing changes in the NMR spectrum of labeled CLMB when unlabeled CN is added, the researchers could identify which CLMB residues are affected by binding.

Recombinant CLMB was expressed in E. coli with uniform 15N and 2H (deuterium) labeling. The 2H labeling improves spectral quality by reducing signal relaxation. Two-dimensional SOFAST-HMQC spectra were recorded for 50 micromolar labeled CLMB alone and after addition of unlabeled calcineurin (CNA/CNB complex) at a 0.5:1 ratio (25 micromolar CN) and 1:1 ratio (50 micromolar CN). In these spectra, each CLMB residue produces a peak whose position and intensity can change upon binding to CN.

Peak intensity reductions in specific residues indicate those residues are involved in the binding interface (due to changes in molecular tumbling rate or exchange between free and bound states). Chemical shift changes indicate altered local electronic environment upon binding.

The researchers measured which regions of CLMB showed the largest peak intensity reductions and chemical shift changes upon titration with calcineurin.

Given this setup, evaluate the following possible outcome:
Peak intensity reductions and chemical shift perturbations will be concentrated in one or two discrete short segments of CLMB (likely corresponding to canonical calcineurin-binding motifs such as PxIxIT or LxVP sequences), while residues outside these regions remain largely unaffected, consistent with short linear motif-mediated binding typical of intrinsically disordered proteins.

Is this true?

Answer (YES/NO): NO